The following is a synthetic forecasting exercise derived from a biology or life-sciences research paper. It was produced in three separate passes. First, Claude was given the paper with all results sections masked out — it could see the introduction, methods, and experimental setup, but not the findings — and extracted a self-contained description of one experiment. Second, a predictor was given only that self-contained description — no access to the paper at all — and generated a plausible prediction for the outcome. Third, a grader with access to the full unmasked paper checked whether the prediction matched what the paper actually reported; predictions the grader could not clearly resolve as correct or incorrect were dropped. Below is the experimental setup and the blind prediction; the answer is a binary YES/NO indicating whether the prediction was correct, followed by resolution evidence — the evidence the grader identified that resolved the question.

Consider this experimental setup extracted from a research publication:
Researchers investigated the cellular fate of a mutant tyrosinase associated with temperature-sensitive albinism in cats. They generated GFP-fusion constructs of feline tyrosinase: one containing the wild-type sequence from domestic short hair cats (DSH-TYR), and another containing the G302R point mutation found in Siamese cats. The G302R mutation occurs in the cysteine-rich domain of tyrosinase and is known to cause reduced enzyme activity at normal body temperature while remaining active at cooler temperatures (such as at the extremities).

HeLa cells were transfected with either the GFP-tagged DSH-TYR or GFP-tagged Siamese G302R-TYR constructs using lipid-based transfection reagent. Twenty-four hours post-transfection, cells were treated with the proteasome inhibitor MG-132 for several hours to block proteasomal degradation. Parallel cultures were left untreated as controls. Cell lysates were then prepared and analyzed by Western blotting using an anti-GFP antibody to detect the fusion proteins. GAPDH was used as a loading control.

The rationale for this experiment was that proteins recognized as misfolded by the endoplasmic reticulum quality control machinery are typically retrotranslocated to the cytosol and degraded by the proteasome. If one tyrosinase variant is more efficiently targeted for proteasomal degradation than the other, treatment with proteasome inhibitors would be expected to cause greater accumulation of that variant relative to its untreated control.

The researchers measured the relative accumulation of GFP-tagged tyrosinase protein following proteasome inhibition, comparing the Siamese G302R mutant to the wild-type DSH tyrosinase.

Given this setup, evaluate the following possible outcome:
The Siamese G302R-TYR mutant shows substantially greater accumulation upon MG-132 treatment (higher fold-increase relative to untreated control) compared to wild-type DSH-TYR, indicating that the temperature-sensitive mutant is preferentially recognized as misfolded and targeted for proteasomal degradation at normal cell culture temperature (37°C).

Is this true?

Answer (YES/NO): YES